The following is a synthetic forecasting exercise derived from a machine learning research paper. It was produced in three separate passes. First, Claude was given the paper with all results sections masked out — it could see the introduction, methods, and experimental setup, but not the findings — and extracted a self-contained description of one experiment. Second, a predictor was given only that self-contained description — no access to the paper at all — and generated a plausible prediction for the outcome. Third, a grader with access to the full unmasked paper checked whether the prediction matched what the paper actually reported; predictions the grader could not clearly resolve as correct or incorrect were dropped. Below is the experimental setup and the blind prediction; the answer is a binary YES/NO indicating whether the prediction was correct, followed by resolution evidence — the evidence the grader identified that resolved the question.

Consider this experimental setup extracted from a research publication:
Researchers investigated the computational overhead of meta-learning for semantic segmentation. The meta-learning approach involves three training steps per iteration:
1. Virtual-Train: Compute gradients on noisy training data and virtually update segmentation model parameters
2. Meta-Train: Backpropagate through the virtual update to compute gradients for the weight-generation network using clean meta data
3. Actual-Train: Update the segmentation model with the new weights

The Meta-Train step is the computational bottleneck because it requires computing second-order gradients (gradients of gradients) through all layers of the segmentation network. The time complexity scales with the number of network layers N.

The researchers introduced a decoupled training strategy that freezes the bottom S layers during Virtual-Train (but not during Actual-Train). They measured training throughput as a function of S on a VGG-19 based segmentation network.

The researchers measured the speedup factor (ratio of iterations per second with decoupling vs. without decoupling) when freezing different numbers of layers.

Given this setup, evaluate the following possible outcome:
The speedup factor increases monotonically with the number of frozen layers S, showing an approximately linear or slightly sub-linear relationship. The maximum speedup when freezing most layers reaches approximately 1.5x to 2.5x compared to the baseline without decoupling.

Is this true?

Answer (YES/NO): NO